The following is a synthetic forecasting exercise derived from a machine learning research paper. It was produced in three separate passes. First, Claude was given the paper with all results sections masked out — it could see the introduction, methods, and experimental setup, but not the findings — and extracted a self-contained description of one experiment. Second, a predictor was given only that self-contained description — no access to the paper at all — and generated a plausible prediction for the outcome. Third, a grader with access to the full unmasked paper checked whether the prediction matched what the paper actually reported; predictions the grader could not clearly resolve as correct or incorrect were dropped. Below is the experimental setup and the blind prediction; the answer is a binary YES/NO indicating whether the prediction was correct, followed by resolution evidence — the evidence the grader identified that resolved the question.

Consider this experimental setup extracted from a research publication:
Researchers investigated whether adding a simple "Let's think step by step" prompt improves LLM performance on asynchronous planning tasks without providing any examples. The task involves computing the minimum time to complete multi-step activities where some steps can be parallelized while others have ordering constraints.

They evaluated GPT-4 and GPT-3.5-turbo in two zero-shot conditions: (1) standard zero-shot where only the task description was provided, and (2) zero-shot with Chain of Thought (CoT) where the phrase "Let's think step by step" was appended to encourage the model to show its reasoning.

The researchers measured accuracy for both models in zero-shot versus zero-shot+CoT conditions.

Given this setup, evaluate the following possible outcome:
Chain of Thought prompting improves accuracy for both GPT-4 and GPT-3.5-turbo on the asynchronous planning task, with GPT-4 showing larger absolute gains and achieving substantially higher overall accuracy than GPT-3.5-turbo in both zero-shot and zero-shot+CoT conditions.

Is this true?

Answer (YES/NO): NO